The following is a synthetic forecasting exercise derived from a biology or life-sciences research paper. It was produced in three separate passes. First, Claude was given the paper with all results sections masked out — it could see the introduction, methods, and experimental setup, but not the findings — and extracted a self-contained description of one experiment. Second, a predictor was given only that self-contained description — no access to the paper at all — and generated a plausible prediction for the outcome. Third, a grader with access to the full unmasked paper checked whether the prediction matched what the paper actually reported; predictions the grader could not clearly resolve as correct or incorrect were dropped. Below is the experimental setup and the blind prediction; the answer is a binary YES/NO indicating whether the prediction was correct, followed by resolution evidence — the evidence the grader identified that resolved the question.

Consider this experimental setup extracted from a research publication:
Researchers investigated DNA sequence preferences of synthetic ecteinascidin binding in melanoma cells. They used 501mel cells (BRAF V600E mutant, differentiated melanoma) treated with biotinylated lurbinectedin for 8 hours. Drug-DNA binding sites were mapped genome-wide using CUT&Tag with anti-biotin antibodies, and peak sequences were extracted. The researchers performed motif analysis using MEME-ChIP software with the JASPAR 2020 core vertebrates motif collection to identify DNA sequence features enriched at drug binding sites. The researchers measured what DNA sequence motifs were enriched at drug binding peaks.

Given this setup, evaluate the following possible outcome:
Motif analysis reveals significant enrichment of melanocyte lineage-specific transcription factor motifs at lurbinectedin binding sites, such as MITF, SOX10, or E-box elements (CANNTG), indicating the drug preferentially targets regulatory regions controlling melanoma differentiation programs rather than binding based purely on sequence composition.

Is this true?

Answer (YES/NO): NO